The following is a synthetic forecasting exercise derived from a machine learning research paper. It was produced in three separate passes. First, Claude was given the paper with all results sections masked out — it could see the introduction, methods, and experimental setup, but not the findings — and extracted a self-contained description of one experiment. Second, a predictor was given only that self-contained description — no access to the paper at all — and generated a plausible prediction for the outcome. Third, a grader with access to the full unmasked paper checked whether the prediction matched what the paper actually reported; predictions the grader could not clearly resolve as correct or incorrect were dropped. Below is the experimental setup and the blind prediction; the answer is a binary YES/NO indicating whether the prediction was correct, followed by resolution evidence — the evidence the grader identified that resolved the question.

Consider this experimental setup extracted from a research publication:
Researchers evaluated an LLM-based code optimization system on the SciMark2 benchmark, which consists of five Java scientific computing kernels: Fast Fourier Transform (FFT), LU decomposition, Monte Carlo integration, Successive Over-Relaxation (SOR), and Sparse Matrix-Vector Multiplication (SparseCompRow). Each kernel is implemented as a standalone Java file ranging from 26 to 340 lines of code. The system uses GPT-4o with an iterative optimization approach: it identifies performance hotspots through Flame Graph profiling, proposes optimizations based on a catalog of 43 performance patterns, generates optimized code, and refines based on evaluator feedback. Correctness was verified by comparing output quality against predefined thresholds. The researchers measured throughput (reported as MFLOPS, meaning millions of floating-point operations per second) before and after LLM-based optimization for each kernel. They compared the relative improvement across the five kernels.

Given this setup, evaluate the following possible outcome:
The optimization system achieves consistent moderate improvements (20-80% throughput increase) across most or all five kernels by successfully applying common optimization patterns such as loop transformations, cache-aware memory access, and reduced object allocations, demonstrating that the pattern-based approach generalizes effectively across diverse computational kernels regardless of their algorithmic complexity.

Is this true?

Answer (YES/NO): NO